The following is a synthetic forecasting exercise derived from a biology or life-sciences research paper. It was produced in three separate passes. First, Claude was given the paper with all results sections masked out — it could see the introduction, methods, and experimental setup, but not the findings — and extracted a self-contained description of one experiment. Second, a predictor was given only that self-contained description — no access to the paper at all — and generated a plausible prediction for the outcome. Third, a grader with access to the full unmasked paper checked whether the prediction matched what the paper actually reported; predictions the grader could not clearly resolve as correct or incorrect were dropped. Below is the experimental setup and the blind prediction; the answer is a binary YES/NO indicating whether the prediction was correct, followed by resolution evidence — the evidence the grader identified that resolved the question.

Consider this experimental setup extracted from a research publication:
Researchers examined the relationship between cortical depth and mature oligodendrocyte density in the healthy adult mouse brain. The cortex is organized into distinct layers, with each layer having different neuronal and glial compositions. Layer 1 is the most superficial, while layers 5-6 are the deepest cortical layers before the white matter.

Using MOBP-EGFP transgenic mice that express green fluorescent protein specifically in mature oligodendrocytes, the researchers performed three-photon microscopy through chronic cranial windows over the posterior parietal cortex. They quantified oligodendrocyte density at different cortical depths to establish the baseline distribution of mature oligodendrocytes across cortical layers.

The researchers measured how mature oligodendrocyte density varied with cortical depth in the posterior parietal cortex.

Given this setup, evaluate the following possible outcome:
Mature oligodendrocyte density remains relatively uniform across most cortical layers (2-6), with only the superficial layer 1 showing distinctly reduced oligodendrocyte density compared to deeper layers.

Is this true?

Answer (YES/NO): NO